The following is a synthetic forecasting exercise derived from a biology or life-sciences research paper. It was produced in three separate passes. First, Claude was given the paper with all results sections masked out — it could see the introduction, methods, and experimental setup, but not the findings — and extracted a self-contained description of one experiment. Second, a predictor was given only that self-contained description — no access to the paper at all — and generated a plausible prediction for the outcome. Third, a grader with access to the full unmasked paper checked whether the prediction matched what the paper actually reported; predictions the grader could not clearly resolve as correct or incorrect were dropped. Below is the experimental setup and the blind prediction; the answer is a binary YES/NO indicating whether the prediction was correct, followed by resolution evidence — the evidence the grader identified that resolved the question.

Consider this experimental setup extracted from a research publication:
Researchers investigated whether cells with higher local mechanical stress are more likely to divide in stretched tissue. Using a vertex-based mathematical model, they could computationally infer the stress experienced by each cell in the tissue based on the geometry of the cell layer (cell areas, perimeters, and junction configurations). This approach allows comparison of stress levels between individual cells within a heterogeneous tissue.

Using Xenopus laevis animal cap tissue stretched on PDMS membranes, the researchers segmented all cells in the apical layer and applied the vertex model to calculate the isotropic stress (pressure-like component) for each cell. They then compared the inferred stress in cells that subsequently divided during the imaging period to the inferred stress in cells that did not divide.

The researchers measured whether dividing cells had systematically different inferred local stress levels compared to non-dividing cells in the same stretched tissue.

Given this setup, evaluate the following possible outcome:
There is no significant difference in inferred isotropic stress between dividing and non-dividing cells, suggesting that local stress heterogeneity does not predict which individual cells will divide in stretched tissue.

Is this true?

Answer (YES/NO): NO